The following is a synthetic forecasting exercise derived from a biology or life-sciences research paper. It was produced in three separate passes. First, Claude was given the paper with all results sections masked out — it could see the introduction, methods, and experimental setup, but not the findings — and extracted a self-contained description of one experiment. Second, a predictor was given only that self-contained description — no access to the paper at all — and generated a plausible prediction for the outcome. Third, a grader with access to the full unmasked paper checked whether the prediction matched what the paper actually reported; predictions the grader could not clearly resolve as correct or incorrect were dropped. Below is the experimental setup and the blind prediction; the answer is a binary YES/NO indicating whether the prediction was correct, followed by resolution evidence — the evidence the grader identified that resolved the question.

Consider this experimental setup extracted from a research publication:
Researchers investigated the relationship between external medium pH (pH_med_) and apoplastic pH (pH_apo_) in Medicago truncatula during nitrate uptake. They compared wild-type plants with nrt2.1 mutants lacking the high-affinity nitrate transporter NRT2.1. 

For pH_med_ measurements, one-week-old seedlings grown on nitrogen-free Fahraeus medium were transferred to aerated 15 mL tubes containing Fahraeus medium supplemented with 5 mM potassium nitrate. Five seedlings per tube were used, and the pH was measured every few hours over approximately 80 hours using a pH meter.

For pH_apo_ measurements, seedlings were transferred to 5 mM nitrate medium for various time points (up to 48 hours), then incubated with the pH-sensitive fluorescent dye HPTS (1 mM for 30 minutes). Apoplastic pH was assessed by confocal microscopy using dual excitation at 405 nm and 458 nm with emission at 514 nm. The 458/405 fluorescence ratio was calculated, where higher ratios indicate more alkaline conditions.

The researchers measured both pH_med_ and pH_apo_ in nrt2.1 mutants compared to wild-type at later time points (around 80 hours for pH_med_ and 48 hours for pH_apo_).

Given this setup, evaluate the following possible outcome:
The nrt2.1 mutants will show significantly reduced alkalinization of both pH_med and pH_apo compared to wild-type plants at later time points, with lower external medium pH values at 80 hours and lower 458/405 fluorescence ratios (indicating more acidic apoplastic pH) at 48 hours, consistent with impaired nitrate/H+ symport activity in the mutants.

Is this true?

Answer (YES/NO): NO